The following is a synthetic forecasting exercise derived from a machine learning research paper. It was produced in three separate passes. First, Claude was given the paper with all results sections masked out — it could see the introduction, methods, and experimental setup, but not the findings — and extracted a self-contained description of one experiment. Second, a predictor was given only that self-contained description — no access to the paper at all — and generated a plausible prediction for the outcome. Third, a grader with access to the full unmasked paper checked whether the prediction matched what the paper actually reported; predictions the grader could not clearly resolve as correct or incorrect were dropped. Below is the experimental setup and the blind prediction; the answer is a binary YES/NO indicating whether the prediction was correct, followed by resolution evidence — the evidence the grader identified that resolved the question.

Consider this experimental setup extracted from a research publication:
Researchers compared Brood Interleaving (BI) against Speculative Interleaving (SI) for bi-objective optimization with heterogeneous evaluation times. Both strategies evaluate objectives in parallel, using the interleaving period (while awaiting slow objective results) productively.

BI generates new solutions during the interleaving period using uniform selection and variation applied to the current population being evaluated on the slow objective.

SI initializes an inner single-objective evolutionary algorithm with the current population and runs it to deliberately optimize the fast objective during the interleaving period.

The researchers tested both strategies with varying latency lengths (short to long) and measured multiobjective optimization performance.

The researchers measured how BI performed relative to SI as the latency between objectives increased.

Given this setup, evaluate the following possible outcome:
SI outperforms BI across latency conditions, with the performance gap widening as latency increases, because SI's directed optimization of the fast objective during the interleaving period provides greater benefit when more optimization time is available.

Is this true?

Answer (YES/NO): NO